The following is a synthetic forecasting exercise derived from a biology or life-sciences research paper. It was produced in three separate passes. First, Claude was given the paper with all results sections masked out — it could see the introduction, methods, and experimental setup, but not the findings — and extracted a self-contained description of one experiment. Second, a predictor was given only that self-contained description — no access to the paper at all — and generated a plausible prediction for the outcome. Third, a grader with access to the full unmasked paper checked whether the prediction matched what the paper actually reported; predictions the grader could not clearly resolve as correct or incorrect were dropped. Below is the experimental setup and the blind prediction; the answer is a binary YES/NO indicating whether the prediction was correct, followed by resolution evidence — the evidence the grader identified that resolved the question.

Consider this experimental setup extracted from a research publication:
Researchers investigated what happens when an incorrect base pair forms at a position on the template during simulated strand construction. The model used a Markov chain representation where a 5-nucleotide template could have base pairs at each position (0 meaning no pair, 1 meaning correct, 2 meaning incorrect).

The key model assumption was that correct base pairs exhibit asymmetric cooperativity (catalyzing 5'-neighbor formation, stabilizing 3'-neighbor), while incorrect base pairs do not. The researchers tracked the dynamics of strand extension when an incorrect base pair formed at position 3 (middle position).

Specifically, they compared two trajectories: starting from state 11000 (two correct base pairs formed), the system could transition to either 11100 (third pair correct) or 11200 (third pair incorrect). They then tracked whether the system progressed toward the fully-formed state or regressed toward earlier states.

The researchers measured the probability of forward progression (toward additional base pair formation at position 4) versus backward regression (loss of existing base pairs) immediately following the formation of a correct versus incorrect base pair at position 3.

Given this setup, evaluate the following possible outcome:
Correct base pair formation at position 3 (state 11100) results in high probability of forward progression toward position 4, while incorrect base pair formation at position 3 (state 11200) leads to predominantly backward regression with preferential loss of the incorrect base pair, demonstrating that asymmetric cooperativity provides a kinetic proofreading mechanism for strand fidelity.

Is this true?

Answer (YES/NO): YES